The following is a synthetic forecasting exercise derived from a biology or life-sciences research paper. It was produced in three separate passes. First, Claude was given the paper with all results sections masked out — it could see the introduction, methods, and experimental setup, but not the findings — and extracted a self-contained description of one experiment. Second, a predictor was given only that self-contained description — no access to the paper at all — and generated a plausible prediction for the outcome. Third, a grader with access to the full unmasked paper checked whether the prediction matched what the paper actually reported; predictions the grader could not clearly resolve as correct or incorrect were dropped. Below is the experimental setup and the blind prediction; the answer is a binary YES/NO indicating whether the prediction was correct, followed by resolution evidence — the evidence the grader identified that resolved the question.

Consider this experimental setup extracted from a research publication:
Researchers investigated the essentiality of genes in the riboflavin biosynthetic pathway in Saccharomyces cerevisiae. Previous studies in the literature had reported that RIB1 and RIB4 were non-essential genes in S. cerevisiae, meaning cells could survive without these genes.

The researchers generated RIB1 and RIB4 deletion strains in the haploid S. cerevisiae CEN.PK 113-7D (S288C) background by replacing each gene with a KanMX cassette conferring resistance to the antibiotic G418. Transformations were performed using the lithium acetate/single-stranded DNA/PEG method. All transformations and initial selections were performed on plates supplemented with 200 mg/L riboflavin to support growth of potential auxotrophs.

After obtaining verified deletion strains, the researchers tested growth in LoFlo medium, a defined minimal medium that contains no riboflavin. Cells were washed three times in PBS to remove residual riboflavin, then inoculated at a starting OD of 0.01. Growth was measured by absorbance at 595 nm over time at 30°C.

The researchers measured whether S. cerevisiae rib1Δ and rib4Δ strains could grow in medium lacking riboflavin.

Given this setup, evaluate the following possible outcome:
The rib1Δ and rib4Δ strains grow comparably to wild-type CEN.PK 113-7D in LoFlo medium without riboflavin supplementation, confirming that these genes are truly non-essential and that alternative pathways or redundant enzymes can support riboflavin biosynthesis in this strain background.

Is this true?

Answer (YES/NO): NO